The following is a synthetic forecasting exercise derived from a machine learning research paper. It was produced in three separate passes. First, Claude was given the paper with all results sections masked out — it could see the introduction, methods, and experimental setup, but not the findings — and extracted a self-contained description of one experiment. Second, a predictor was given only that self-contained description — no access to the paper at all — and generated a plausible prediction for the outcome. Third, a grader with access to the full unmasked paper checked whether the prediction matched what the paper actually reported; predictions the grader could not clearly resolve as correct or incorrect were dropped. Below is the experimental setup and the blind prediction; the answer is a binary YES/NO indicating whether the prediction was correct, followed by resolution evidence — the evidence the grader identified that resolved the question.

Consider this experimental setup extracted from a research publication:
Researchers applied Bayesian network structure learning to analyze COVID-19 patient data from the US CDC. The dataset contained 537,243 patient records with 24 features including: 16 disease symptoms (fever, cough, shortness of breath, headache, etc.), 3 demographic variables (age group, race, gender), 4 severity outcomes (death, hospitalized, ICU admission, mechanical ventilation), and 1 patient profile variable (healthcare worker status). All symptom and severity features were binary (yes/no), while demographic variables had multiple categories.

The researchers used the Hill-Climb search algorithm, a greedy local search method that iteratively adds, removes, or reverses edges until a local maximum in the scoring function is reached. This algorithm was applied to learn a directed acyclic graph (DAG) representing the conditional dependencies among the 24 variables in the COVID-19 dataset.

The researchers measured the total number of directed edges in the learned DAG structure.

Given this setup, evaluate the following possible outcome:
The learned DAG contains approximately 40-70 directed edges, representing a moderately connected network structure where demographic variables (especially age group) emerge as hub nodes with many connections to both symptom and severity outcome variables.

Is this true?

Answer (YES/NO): NO